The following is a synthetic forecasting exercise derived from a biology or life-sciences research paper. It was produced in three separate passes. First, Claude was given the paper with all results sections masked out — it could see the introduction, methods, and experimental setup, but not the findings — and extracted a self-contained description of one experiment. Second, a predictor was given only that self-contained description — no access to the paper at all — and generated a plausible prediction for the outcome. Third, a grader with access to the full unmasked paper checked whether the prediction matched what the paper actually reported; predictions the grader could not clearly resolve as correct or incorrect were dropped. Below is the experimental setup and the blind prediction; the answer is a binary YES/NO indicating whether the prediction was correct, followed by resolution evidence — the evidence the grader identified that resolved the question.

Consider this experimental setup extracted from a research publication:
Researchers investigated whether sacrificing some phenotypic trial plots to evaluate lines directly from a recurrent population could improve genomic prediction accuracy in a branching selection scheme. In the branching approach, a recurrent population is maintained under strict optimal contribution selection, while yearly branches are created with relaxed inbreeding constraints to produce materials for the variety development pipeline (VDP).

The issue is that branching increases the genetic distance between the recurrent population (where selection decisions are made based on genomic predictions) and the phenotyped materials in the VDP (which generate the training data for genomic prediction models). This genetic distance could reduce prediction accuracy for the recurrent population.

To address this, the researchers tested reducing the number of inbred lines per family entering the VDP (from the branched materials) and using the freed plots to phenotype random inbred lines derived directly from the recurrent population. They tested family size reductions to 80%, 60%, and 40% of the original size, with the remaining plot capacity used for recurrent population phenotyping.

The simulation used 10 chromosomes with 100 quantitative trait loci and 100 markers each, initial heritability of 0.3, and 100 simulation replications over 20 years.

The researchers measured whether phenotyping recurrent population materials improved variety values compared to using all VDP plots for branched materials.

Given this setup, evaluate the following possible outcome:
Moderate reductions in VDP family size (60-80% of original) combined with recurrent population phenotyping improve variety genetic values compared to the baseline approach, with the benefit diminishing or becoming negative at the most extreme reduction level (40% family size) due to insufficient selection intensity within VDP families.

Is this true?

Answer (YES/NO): NO